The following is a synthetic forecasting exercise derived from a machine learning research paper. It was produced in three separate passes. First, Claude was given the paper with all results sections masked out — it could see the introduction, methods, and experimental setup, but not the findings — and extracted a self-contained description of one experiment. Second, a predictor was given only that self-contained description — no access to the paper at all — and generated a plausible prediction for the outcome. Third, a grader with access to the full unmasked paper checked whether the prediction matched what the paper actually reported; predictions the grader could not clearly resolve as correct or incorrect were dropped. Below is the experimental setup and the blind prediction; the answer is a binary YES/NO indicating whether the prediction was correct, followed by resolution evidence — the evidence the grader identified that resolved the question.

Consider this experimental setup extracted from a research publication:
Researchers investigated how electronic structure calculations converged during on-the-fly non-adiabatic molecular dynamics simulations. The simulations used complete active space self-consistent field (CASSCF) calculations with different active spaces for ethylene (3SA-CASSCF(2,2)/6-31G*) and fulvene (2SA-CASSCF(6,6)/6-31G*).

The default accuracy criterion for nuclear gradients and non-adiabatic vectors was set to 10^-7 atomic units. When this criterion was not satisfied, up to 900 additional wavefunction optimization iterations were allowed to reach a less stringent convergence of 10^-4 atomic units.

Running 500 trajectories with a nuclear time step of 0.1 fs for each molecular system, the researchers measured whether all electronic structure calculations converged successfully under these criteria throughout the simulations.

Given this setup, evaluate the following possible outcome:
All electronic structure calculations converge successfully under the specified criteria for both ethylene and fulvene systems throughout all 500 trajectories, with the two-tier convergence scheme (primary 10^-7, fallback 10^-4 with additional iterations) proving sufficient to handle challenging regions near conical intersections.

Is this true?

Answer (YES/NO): YES